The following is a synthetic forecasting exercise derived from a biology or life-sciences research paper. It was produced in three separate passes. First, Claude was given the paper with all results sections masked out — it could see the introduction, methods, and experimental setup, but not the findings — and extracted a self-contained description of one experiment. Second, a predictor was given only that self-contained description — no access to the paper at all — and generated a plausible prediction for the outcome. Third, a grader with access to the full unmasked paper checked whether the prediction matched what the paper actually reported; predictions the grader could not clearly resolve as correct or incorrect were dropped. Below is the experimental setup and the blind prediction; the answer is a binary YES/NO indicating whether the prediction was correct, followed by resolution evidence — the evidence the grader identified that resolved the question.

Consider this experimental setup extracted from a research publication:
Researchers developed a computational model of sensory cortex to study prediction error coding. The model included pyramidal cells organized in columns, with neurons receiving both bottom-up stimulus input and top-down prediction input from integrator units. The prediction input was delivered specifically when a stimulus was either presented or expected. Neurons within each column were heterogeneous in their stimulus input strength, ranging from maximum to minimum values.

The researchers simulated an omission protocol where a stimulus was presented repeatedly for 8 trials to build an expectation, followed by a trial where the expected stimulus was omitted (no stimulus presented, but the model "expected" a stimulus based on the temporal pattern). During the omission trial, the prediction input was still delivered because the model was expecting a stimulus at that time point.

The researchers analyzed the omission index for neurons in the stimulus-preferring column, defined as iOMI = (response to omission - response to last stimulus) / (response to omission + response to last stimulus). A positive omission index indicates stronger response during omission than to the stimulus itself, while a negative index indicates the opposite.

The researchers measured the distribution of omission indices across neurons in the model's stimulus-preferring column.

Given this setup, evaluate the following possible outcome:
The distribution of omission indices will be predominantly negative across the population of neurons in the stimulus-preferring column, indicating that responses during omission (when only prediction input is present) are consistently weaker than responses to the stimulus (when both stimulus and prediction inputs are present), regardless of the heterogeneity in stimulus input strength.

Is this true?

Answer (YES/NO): NO